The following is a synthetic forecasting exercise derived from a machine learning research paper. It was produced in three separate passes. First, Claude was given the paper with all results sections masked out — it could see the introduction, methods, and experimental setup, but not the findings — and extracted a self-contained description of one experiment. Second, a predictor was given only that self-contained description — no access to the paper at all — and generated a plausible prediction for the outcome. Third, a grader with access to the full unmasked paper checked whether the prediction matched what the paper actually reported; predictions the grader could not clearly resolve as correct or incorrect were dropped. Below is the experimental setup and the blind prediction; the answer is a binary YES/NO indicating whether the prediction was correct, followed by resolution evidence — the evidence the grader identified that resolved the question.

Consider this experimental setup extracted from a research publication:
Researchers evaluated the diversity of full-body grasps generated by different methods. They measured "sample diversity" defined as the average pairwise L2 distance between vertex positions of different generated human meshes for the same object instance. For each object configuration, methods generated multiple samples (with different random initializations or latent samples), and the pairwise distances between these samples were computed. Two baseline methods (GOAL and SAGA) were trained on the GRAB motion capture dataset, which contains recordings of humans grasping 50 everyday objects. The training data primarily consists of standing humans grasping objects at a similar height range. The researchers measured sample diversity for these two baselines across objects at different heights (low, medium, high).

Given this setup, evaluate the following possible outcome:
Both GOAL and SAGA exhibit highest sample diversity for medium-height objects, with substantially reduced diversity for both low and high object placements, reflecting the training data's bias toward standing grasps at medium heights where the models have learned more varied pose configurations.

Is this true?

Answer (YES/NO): NO